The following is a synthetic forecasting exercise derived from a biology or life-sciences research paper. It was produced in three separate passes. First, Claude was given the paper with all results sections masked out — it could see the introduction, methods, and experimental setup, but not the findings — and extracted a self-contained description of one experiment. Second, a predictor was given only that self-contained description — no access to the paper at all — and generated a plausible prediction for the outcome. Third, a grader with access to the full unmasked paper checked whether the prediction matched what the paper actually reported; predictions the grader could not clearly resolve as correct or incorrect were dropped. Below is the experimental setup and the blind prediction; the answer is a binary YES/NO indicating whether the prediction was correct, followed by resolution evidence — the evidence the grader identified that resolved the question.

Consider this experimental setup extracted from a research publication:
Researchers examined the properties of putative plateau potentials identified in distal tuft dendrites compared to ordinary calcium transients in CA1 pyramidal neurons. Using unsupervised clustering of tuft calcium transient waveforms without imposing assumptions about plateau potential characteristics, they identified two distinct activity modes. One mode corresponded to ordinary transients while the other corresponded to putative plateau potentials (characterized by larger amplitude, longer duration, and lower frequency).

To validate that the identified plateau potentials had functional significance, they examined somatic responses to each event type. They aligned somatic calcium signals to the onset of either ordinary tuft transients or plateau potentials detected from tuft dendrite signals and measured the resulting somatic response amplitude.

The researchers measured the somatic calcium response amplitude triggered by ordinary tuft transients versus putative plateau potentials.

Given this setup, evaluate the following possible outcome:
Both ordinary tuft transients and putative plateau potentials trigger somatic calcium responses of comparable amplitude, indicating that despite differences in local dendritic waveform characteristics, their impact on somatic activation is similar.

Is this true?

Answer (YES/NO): NO